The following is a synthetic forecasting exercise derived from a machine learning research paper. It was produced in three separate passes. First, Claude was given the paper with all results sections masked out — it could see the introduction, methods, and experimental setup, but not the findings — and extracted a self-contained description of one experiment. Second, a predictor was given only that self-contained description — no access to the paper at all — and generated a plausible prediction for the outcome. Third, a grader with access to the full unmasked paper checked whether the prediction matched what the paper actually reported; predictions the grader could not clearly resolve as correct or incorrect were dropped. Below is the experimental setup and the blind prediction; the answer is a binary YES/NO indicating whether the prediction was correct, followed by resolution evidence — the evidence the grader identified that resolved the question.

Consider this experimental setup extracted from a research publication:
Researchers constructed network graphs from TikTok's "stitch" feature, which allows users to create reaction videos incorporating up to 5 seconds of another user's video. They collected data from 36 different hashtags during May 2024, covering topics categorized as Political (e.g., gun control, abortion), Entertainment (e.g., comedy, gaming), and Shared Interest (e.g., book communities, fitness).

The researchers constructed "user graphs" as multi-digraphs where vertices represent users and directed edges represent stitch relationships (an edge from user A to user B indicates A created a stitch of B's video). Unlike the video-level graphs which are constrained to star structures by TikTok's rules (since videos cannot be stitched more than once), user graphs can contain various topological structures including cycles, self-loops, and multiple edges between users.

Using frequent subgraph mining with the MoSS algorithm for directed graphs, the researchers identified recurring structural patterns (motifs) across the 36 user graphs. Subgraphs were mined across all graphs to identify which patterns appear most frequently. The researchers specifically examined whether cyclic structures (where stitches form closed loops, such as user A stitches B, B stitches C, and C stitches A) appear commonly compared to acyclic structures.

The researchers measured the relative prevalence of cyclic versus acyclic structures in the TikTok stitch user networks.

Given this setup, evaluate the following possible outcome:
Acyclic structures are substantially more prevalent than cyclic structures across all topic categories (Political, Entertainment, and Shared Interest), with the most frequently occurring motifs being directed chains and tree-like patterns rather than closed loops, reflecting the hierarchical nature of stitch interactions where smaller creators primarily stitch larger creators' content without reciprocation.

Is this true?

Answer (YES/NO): NO